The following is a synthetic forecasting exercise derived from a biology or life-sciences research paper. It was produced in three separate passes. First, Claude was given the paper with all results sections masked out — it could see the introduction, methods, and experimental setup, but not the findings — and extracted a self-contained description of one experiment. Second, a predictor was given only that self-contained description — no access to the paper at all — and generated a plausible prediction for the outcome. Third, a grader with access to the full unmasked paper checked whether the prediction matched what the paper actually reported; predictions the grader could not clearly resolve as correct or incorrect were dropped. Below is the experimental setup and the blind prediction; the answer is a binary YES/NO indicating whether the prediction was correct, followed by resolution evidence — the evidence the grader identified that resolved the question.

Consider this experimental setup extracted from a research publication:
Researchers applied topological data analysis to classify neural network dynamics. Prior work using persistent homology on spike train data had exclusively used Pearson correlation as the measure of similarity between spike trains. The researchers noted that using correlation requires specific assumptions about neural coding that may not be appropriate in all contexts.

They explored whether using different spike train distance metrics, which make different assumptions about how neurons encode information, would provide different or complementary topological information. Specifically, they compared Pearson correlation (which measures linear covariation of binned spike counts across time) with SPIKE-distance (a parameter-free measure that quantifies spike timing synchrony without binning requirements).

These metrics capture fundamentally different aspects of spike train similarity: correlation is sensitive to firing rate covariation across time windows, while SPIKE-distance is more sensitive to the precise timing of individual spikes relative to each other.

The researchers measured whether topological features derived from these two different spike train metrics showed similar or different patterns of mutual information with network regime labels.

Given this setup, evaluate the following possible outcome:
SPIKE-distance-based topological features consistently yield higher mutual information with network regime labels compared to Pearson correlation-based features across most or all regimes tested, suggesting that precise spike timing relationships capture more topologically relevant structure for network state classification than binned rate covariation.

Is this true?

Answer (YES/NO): NO